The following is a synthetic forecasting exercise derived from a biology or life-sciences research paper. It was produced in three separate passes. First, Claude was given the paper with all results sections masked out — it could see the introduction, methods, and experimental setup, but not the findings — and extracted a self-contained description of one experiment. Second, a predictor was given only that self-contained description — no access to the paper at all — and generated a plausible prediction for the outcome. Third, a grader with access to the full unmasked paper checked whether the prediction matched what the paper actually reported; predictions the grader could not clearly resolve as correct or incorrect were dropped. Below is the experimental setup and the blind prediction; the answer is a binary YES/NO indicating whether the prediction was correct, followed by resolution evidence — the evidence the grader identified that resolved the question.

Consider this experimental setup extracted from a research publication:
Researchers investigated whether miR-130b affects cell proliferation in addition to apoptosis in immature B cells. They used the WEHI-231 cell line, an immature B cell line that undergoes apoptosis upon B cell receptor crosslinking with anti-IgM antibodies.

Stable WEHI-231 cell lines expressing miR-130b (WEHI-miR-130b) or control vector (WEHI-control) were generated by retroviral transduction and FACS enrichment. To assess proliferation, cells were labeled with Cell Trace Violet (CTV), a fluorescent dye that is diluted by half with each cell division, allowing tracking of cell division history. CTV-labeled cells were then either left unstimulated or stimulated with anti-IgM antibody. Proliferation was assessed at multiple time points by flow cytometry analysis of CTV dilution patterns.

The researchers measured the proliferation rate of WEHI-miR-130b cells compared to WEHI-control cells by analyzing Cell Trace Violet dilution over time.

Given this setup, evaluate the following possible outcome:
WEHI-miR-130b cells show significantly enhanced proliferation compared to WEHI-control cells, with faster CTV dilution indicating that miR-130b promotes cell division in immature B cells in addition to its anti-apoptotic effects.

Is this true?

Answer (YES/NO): NO